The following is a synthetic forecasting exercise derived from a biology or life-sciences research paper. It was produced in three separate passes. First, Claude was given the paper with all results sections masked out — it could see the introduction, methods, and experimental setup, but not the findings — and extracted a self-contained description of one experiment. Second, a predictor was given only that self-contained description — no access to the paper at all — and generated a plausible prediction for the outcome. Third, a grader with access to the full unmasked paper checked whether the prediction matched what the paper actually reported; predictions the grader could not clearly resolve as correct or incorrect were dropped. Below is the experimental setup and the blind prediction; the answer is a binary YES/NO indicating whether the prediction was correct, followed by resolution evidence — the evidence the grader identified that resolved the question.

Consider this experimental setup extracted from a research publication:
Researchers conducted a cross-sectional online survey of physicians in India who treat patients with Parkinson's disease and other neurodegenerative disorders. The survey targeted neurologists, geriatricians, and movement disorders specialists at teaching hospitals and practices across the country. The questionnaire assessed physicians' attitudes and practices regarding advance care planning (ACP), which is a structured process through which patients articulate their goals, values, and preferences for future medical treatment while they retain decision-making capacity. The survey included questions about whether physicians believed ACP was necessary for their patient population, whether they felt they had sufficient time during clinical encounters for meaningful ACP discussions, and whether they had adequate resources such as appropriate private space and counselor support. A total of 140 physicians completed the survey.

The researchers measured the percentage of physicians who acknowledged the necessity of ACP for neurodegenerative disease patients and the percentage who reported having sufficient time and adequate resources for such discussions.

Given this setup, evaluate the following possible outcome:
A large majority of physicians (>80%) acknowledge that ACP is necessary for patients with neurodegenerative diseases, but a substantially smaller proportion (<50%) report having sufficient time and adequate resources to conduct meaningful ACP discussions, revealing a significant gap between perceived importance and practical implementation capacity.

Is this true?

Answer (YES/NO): YES